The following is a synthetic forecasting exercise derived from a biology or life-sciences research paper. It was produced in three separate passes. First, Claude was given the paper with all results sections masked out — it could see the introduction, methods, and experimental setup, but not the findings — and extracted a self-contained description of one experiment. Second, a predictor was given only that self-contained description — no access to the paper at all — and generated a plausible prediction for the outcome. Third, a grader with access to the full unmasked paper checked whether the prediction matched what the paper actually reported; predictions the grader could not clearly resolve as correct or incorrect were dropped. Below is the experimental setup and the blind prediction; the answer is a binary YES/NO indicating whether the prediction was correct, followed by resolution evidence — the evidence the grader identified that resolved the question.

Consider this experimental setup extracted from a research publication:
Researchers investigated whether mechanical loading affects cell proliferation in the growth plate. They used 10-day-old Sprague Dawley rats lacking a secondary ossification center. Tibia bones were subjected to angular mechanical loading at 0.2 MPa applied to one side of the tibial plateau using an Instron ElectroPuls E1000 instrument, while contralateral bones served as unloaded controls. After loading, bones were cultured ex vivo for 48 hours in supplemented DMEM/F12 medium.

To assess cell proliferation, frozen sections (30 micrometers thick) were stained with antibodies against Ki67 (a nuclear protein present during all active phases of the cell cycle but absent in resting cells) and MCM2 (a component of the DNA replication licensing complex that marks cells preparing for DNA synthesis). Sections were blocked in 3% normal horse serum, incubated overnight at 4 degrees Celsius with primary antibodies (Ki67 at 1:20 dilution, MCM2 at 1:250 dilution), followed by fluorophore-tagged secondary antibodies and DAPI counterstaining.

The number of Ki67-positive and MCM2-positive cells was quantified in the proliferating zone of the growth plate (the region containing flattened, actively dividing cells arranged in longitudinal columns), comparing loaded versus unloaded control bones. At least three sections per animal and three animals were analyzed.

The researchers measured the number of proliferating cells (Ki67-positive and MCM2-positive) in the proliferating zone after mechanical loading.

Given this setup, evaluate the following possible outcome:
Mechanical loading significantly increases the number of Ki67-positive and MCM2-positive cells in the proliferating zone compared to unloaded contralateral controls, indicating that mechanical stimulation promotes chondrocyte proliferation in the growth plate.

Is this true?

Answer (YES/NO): NO